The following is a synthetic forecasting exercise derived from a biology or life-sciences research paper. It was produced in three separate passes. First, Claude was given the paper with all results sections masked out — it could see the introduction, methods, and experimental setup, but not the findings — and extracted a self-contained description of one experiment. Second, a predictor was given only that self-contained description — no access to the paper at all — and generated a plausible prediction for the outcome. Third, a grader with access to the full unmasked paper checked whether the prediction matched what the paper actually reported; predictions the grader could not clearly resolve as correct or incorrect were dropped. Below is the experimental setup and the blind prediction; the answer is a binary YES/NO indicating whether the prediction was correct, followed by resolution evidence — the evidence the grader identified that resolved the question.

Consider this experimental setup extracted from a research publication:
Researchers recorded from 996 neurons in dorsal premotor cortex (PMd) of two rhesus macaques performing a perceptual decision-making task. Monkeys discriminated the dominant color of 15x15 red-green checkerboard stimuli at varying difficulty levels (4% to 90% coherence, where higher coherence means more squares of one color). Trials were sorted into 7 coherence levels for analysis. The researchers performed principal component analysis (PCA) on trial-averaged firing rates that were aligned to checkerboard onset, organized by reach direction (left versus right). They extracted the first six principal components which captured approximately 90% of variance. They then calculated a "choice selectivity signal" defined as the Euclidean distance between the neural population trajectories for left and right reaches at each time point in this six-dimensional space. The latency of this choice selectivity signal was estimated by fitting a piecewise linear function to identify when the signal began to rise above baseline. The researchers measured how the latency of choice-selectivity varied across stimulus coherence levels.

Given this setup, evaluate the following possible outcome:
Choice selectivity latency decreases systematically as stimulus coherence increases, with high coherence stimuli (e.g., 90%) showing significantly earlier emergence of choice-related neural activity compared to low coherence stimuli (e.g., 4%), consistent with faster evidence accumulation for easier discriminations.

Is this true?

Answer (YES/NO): NO